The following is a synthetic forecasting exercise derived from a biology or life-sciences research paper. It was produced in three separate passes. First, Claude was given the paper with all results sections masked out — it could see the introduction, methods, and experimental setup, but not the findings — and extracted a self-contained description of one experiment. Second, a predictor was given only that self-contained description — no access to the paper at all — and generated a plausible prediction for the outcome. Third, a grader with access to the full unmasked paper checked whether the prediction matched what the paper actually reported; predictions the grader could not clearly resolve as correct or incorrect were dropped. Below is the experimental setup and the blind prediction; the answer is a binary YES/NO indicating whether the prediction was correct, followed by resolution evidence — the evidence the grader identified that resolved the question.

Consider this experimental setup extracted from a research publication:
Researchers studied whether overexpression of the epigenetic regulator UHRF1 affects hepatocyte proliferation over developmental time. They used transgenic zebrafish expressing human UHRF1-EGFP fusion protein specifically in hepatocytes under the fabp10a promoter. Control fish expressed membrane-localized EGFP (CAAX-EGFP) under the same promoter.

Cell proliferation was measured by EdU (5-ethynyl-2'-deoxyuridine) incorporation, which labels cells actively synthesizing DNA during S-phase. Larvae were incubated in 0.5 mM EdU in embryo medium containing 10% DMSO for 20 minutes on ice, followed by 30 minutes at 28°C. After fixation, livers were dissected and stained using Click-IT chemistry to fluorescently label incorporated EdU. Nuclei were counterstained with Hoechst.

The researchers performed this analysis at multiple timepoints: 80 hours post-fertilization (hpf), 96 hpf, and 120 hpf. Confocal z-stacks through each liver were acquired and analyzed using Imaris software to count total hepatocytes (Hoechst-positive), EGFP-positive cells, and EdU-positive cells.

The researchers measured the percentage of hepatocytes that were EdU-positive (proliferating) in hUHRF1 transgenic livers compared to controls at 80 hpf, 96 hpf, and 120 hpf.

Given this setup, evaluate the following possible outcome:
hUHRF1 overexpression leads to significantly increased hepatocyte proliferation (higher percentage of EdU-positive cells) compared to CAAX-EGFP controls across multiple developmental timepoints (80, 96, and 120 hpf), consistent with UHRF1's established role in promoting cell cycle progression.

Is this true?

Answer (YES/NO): NO